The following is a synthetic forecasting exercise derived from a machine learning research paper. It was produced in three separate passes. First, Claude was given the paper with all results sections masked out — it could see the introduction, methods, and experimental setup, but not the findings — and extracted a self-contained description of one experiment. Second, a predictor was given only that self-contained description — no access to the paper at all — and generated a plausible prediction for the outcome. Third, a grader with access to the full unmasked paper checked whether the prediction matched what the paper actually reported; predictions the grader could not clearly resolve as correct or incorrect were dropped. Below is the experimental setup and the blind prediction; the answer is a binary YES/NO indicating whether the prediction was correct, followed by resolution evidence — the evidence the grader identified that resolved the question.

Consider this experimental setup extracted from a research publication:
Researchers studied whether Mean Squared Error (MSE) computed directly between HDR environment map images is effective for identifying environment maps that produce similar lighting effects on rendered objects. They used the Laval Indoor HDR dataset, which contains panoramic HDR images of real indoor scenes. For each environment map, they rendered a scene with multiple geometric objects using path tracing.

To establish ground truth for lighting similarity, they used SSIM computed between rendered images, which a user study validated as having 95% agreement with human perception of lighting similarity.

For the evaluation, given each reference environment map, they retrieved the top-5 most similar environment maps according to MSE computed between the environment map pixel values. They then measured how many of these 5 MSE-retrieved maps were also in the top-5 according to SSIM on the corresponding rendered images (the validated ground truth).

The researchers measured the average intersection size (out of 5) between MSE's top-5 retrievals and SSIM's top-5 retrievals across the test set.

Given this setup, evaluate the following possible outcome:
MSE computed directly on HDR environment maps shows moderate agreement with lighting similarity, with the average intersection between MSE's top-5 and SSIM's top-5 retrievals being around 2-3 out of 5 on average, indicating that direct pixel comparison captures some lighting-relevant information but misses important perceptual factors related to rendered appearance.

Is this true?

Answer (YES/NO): NO